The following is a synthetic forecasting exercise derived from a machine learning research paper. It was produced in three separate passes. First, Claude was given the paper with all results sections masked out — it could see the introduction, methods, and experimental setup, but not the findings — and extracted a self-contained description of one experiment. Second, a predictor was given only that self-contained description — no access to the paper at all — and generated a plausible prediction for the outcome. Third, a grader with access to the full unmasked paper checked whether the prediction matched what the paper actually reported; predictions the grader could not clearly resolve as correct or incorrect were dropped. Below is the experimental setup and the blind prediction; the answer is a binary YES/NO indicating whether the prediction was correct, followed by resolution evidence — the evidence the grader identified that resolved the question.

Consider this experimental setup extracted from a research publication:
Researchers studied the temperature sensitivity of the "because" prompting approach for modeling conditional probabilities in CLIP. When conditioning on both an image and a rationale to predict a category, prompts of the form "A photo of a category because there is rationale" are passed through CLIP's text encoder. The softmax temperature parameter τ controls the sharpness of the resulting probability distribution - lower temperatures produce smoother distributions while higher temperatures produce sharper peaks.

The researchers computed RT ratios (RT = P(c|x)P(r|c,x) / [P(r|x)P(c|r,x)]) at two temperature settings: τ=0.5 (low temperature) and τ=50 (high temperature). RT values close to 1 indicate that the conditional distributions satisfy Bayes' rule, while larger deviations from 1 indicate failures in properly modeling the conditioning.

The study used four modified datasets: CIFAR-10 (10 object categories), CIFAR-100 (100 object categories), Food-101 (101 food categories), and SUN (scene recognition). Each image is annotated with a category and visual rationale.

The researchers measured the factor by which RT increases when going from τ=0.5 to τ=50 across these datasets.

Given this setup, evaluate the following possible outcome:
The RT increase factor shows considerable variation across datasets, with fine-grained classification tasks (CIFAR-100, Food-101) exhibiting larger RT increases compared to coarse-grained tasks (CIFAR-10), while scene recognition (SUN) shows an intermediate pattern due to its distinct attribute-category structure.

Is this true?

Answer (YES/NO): NO